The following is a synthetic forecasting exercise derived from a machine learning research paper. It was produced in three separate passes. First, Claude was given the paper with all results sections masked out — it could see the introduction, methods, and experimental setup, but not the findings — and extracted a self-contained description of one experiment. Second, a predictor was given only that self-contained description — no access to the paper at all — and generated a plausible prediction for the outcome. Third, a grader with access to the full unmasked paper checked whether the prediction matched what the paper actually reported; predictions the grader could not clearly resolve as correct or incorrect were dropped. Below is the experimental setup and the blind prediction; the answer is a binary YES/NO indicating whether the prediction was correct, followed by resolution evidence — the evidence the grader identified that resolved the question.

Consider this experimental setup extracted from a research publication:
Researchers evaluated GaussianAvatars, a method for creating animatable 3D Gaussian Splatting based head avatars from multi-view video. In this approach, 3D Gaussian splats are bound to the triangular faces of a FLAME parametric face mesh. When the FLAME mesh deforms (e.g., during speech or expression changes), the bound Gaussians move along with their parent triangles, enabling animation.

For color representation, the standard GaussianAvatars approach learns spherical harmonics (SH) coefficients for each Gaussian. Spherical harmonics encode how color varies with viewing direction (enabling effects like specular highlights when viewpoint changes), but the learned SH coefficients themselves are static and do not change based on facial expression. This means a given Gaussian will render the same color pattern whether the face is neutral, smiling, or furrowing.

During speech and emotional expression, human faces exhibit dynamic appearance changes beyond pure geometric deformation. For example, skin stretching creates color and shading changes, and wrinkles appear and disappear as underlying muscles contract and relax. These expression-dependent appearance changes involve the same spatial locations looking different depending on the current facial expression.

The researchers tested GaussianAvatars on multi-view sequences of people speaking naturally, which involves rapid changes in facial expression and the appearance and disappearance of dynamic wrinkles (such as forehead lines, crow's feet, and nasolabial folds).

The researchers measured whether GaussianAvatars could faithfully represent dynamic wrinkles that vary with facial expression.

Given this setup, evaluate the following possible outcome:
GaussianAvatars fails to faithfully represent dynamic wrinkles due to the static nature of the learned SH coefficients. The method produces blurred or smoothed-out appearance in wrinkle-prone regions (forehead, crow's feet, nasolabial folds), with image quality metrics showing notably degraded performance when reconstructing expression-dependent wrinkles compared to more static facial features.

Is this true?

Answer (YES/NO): YES